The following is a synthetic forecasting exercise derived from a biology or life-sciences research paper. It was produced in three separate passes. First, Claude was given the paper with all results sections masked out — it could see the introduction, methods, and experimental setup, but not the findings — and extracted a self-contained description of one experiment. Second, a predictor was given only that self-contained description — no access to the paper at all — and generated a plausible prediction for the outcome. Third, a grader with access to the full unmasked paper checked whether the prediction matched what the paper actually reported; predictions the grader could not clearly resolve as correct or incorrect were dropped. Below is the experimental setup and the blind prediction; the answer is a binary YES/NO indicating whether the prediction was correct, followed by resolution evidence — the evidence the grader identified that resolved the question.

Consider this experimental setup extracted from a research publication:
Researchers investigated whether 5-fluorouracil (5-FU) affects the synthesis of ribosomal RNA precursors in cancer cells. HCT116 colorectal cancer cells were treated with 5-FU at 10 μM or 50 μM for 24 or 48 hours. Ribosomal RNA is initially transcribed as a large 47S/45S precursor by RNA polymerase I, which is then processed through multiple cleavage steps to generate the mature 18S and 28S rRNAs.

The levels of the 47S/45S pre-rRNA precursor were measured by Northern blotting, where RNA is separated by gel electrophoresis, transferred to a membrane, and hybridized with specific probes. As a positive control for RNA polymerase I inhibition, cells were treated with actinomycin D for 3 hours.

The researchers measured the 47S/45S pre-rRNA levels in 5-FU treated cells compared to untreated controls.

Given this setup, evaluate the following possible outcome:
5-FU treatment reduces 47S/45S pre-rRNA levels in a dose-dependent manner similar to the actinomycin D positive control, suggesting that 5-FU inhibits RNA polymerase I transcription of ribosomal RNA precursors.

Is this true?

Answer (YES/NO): NO